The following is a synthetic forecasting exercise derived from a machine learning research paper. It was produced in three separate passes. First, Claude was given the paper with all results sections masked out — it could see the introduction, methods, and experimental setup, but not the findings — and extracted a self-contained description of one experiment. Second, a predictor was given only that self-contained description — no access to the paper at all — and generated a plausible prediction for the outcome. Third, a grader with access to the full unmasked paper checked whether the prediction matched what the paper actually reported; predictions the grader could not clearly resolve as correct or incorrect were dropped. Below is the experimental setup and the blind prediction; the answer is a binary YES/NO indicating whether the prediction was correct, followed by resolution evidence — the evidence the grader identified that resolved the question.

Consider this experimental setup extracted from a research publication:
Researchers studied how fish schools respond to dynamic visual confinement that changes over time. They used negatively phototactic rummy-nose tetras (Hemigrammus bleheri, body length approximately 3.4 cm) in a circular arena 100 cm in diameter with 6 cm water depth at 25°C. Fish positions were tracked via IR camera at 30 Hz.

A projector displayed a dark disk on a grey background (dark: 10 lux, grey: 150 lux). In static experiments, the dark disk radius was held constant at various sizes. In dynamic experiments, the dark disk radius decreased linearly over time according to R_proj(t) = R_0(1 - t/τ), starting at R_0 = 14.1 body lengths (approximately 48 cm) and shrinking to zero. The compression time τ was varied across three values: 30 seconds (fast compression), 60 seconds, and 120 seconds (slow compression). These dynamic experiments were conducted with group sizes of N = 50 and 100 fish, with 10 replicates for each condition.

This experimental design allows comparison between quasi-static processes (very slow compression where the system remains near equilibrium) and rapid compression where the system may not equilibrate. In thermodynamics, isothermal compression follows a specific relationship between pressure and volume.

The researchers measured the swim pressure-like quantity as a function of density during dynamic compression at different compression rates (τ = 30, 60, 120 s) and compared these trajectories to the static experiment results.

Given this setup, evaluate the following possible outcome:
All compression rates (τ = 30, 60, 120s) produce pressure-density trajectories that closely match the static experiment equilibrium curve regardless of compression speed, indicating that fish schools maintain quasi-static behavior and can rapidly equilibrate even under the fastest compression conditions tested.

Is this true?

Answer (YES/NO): NO